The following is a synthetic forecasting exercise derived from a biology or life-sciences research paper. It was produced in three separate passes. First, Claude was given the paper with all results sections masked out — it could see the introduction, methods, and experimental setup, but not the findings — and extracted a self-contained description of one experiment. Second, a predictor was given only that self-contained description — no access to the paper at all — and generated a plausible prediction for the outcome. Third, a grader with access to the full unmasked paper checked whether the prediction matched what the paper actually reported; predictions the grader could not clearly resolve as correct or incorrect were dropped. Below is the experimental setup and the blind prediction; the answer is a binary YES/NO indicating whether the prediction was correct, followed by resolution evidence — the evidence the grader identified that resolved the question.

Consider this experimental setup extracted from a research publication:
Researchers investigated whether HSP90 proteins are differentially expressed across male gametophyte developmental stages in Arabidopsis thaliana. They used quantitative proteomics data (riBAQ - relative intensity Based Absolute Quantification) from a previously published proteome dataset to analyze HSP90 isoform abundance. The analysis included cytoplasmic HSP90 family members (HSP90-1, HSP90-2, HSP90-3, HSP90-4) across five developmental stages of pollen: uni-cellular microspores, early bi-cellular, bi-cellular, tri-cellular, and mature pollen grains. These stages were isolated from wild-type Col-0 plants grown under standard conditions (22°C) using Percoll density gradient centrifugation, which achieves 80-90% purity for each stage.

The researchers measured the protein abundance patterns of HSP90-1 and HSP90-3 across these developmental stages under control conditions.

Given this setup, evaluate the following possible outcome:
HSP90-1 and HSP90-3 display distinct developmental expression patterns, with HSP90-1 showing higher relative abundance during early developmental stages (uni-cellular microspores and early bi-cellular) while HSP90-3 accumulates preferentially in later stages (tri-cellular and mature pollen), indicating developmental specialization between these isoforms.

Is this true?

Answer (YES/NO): NO